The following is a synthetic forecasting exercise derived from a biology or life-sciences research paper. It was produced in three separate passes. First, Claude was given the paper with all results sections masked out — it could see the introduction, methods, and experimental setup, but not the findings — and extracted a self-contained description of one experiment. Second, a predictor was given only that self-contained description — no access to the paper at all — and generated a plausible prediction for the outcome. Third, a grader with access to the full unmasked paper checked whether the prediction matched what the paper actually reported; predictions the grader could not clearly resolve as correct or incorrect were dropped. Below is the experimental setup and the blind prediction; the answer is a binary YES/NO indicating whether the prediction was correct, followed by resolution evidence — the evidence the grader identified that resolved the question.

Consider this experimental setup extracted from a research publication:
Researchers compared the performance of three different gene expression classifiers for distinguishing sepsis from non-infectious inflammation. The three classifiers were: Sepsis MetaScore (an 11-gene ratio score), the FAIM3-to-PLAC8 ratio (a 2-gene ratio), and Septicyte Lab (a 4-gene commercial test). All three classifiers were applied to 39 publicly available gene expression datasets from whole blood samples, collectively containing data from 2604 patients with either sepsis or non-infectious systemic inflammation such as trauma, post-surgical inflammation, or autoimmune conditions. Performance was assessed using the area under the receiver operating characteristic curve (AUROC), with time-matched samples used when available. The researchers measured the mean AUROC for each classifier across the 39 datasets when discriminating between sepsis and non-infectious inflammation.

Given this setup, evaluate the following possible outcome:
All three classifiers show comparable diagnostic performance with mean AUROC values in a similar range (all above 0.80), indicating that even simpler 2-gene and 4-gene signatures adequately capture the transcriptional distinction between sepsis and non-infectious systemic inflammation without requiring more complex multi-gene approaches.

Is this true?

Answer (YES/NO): NO